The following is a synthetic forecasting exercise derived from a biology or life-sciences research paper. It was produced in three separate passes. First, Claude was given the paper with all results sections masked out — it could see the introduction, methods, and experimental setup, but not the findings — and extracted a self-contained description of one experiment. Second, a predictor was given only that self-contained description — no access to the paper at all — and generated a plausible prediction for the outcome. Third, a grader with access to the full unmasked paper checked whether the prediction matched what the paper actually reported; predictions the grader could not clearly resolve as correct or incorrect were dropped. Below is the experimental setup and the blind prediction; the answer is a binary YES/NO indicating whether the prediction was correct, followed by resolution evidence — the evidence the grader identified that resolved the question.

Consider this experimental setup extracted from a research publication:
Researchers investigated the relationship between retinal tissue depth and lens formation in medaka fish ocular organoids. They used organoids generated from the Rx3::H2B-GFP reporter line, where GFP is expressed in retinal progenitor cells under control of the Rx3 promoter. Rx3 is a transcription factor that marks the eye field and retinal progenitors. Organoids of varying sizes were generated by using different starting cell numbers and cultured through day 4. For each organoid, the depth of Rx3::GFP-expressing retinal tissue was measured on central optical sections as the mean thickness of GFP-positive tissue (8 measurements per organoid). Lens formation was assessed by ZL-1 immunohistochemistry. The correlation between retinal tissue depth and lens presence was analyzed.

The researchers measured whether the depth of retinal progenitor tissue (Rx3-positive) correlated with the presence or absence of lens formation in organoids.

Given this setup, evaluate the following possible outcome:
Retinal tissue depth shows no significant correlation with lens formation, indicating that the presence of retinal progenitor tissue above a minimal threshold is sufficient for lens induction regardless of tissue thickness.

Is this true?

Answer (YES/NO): YES